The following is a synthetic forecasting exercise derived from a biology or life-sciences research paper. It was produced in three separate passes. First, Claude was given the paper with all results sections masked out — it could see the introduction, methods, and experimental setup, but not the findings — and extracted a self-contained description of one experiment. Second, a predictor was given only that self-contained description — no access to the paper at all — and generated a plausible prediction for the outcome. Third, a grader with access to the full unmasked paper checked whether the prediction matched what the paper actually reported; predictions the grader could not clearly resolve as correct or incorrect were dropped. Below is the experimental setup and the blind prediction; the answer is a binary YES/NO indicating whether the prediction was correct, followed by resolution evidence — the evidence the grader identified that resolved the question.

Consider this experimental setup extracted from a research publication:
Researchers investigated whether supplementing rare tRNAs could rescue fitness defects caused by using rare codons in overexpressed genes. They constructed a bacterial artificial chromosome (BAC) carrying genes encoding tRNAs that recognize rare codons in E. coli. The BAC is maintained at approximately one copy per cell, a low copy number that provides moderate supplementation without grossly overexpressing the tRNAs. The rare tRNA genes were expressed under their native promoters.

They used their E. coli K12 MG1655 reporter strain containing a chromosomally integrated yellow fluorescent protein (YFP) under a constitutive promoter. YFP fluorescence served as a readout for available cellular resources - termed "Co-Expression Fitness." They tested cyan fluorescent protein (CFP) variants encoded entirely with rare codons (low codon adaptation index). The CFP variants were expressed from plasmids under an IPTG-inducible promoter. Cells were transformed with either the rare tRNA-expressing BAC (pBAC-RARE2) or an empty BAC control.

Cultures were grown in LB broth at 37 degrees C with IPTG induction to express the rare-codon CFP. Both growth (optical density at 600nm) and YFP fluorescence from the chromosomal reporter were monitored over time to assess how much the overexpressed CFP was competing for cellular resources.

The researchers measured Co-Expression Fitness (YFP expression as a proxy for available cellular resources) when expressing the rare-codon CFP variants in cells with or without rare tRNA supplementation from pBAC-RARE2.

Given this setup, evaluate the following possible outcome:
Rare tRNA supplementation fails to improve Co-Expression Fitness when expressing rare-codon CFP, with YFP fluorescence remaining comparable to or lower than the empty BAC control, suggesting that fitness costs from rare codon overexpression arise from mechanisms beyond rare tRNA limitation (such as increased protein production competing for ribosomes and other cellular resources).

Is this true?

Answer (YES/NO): NO